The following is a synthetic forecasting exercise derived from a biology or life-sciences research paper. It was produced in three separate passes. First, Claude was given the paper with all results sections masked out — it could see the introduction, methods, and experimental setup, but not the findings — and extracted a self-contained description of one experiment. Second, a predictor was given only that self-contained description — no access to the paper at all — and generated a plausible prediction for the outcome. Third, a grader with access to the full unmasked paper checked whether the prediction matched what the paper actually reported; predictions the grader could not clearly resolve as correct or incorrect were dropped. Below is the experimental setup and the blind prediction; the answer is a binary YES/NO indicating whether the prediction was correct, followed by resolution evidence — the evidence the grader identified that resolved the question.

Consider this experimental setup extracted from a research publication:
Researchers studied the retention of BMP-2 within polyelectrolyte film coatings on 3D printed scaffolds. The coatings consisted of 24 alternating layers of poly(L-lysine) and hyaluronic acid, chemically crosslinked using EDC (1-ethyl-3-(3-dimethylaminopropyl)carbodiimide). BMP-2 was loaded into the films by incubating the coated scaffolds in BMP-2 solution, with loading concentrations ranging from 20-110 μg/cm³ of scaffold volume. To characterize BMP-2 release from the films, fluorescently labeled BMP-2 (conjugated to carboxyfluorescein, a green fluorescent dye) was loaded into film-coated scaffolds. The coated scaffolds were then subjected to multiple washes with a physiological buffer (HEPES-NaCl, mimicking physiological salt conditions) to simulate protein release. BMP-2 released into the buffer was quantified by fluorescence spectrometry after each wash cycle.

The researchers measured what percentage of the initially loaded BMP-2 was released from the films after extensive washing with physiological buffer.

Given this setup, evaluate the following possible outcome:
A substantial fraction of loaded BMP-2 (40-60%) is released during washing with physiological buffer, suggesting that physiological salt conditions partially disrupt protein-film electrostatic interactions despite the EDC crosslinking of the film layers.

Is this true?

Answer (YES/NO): NO